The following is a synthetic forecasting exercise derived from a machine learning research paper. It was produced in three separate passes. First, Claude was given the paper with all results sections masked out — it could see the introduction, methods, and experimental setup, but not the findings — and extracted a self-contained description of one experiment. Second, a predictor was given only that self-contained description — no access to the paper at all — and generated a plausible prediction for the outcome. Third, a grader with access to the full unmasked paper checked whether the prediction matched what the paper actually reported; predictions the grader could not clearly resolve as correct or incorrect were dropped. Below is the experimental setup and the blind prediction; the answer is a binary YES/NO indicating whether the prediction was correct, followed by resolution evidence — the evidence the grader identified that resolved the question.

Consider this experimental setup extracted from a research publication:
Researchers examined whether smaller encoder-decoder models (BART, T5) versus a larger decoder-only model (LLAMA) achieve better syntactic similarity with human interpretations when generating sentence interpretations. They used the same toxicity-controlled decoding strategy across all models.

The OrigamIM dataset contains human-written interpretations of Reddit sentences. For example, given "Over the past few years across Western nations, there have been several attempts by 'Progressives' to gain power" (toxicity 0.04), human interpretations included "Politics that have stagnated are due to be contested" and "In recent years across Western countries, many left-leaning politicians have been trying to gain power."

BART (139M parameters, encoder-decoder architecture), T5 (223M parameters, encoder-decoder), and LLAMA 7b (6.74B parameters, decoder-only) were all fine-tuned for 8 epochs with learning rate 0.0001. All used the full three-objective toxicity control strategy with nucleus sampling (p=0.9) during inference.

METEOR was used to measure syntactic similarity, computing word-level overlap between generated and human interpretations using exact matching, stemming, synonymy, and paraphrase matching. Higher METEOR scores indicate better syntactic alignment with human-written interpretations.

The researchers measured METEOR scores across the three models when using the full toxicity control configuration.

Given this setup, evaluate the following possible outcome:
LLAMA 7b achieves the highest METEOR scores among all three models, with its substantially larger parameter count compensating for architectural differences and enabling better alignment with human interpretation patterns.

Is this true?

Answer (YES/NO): NO